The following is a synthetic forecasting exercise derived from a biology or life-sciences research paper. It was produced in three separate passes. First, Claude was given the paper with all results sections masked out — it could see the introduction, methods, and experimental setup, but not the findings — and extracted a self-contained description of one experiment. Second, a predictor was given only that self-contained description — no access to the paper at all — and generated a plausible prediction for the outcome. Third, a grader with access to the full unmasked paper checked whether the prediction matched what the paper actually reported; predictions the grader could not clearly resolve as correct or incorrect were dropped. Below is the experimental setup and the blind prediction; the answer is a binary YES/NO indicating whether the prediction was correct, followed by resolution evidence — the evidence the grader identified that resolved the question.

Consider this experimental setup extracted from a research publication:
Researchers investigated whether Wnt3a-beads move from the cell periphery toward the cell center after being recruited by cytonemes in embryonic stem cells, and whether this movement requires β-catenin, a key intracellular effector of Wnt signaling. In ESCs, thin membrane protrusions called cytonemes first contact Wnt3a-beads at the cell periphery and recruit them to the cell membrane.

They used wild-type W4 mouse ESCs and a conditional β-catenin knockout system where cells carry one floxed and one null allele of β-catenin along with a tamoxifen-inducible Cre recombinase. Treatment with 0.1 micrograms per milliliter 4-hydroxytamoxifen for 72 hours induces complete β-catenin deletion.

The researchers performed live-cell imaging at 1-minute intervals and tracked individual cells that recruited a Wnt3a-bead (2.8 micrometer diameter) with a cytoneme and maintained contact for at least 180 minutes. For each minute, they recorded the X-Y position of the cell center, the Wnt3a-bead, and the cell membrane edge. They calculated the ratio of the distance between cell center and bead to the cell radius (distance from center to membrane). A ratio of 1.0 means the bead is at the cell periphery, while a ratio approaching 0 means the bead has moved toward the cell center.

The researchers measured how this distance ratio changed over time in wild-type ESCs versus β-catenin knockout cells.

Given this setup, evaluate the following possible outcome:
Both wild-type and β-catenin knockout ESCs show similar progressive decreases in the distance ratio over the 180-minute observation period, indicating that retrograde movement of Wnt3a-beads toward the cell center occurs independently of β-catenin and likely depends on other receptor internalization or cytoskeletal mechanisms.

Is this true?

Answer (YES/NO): NO